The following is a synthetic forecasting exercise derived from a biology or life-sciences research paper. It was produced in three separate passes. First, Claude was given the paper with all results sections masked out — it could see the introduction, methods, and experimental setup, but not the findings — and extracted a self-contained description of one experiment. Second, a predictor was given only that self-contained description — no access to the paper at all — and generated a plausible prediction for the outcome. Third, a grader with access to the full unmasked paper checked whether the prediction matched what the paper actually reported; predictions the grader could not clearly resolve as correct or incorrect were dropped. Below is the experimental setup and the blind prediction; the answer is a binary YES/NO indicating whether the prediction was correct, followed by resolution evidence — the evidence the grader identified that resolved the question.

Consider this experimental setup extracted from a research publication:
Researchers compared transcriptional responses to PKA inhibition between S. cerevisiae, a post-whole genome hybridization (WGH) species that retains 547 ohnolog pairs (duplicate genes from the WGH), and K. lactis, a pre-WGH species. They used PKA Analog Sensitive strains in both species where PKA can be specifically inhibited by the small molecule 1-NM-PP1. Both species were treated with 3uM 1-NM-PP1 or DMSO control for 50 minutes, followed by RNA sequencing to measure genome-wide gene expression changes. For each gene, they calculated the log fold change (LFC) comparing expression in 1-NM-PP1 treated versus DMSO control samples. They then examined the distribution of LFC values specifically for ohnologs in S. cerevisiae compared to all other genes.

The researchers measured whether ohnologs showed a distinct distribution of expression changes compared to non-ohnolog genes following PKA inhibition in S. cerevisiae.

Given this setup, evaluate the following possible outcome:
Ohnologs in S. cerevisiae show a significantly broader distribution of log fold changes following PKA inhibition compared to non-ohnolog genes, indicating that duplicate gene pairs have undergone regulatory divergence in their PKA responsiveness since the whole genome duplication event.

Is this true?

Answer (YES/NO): YES